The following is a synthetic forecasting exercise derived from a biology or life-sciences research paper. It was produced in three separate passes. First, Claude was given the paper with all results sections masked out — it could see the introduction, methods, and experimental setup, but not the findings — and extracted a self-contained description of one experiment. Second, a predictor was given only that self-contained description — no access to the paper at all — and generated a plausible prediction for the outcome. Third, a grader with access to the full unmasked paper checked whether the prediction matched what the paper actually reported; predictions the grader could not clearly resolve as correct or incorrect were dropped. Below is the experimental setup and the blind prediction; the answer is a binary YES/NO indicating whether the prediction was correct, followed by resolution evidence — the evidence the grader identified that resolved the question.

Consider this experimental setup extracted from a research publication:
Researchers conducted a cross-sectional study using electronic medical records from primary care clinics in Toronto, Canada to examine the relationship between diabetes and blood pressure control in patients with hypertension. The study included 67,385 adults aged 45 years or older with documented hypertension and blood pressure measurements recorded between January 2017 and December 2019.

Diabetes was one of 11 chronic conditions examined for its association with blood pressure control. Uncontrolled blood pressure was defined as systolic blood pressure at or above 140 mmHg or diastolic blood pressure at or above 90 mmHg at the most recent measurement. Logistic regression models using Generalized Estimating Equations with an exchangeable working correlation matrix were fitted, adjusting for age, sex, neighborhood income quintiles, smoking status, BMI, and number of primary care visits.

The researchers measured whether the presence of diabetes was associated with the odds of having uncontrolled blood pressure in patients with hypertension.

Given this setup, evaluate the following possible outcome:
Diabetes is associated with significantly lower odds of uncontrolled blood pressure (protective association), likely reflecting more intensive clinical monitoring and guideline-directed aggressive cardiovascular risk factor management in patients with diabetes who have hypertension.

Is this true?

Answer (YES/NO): YES